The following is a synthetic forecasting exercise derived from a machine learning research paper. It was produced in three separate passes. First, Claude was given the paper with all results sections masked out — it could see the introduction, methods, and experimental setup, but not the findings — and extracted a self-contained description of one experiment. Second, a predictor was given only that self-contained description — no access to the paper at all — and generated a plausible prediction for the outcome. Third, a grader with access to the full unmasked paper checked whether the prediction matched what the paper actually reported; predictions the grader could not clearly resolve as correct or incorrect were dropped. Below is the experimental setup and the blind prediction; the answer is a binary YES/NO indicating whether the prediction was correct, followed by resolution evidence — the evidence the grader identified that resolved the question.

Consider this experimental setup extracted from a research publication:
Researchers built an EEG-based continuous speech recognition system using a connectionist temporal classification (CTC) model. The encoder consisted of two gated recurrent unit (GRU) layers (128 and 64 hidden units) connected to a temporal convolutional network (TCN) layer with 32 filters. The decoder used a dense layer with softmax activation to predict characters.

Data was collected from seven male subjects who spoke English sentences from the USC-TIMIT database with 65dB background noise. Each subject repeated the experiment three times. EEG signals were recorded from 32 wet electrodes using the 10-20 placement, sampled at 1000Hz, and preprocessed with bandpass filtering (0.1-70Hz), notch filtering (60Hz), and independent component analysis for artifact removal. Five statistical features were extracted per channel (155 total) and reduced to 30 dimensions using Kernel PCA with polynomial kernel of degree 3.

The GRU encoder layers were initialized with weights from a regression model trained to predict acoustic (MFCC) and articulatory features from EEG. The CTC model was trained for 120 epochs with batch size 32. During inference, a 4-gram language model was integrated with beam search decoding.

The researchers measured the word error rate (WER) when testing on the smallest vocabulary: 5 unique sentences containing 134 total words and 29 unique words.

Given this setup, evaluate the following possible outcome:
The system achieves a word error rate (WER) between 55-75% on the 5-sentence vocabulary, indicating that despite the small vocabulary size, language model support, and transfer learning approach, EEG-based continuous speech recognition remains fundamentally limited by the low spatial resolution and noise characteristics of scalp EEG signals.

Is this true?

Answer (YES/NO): YES